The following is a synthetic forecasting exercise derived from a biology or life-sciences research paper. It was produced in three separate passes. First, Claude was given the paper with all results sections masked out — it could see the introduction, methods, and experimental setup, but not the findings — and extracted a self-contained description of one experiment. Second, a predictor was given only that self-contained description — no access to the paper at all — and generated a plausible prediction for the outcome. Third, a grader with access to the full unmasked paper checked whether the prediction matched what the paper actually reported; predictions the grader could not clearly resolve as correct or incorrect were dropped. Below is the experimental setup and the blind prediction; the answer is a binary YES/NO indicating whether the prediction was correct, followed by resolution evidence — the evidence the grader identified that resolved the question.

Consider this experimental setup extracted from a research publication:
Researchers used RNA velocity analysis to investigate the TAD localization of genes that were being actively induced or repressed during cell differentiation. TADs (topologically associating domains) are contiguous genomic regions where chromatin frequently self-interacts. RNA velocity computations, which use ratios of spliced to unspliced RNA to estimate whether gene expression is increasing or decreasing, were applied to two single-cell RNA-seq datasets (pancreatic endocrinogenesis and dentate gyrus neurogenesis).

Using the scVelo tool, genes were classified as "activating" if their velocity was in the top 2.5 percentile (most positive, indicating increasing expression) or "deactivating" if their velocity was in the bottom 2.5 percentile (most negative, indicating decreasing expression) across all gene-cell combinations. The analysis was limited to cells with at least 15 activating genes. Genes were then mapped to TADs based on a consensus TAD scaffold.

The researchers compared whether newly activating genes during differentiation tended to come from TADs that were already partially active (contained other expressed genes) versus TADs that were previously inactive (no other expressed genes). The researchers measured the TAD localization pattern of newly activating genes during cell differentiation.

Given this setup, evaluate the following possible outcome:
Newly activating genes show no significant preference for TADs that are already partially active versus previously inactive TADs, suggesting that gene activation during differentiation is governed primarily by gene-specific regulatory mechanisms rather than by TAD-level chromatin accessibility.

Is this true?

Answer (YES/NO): NO